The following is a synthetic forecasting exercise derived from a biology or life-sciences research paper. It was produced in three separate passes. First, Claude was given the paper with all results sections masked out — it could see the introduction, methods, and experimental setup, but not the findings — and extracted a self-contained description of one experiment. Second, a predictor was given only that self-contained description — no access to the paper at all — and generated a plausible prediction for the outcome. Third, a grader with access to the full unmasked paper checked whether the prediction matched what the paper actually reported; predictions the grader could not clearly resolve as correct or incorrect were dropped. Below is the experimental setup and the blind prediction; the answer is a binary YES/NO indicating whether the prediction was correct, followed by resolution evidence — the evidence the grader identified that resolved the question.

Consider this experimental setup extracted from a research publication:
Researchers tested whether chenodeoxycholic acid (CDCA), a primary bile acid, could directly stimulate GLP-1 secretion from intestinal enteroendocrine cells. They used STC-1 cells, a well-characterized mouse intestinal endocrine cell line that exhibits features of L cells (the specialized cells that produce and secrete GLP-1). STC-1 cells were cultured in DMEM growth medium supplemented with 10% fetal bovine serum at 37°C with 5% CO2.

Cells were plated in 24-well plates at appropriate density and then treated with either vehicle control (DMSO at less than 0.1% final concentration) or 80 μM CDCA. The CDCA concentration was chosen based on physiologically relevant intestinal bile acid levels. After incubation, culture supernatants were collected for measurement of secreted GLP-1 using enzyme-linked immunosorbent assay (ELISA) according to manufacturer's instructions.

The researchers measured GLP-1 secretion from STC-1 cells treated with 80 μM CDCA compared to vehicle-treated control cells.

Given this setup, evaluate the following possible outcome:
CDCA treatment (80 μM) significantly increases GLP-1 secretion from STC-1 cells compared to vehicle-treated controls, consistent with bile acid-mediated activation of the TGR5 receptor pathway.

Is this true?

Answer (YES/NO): NO